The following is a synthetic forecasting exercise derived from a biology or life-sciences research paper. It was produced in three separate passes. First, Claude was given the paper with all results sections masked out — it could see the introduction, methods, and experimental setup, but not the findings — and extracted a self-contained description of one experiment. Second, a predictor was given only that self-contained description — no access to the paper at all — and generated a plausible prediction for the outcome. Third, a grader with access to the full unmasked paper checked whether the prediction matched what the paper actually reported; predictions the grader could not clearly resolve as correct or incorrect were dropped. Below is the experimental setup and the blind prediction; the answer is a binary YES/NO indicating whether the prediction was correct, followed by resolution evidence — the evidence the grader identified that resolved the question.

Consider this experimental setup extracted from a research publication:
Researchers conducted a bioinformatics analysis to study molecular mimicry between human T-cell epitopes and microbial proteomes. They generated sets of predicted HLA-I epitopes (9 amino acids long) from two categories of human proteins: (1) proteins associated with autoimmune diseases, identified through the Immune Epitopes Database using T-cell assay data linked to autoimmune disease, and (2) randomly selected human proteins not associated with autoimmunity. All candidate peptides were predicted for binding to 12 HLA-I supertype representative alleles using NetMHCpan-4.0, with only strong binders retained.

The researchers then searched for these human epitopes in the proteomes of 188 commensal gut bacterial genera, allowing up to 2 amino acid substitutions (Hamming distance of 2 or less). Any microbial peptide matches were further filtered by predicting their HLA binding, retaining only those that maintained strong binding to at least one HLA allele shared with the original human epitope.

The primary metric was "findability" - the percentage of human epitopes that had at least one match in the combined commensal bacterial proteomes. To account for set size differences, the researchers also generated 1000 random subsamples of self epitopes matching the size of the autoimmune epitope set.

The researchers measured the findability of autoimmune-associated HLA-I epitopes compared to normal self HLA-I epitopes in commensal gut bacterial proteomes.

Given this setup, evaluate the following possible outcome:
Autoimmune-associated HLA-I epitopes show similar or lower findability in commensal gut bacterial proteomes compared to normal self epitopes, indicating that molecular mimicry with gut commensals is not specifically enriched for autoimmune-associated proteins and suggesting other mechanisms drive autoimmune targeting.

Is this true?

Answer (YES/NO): YES